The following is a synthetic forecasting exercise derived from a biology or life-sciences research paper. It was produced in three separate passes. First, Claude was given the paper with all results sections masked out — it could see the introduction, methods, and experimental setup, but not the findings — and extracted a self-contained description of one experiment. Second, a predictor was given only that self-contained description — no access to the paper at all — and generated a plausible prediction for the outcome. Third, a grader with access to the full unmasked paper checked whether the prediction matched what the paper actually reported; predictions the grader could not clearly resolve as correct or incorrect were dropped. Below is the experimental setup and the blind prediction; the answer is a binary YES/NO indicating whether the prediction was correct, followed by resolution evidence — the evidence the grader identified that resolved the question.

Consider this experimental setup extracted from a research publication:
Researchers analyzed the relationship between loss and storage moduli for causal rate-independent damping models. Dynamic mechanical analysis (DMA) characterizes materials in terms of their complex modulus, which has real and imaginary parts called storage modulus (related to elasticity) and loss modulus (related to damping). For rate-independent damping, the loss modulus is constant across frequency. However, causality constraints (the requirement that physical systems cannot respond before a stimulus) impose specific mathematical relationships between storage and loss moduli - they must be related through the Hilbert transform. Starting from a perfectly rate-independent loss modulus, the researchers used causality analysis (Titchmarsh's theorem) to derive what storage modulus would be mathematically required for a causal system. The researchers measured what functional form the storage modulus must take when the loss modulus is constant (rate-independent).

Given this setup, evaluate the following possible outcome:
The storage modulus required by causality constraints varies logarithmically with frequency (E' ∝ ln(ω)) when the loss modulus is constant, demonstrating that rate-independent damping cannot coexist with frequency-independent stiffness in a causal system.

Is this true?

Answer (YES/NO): YES